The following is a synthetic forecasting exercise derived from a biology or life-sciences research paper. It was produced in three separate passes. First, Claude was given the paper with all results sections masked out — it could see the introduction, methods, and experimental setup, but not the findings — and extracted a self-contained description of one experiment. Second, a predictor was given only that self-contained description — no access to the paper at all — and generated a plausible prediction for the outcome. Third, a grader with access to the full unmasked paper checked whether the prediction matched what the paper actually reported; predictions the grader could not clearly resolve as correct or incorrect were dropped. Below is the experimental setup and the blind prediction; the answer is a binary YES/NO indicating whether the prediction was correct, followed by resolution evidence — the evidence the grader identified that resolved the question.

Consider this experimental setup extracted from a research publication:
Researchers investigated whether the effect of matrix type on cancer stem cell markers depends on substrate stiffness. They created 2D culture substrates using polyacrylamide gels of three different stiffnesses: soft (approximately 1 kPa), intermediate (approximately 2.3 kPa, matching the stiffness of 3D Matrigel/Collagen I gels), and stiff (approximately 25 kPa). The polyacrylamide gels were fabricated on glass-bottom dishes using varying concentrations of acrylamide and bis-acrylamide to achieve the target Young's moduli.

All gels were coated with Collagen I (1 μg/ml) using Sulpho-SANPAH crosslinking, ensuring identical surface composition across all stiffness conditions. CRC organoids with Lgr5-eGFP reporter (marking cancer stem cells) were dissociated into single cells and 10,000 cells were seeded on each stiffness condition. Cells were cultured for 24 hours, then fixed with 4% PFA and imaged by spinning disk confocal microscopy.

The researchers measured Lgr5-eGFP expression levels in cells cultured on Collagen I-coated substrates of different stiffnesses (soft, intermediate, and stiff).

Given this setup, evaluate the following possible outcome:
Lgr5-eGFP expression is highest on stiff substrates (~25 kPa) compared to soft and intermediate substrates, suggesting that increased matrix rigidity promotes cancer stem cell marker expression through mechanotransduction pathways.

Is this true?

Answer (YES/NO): NO